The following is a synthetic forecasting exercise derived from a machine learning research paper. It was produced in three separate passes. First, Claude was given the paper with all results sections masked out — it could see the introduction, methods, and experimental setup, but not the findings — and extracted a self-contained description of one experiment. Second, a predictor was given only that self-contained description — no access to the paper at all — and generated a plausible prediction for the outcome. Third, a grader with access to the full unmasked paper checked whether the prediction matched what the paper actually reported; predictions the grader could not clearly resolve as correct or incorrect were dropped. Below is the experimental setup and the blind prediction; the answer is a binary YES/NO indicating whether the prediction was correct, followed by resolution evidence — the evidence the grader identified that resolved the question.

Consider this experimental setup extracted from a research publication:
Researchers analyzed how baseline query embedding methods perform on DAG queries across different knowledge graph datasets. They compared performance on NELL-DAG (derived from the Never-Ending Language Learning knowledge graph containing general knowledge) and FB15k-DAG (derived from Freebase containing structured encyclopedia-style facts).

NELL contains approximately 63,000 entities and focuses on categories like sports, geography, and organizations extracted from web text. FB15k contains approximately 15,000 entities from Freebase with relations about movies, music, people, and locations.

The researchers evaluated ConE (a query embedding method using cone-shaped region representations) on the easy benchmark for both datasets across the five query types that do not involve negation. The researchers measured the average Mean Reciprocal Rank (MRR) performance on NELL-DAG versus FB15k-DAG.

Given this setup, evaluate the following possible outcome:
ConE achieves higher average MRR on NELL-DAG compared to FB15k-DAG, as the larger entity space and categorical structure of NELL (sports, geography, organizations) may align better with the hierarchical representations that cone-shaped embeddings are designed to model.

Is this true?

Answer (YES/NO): NO